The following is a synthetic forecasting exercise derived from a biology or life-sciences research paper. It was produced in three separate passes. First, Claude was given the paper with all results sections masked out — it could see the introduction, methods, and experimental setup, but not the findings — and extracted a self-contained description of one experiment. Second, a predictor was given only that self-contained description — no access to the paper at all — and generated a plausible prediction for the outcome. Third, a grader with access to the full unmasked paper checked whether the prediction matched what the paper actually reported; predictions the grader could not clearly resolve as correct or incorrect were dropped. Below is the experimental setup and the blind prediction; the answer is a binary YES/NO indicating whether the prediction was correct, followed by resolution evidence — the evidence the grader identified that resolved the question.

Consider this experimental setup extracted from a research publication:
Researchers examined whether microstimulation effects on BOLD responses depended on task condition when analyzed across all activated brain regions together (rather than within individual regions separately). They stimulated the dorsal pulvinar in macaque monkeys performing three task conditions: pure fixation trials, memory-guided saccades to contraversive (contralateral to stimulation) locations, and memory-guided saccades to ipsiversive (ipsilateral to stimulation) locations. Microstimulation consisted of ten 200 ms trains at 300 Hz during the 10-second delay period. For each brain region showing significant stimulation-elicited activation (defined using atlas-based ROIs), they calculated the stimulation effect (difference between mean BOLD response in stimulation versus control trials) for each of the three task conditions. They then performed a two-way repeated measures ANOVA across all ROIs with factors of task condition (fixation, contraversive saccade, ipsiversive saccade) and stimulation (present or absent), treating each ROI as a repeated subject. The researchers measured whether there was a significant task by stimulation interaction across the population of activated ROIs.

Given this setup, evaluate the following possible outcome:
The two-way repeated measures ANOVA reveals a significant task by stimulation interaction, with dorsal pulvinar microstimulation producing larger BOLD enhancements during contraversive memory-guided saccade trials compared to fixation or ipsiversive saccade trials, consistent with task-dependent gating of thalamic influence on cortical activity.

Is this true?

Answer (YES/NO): NO